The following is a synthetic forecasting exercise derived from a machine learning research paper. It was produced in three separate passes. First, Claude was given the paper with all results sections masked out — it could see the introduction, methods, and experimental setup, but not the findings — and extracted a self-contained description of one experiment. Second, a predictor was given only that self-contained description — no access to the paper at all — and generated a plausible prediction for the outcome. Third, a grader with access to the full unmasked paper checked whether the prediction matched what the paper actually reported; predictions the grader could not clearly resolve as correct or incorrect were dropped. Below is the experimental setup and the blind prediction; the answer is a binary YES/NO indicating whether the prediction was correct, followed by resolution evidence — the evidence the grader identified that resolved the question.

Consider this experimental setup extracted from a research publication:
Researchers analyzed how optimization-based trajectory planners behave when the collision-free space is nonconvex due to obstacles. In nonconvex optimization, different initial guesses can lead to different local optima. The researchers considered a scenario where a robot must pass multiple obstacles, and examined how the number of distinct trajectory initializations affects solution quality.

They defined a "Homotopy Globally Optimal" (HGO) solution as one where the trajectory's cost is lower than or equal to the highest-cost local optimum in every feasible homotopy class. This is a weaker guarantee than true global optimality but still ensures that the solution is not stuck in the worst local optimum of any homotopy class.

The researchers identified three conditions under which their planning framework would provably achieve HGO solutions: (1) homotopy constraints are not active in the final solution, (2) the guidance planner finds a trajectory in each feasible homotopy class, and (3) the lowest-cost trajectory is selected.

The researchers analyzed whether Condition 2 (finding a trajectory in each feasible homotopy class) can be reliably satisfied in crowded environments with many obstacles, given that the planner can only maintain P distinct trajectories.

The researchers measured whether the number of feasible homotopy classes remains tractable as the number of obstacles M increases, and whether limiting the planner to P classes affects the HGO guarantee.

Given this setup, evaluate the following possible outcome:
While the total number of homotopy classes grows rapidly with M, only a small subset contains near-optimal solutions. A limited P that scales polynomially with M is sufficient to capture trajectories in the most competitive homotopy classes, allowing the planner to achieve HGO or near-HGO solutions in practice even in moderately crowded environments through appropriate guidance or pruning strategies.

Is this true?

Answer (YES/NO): NO